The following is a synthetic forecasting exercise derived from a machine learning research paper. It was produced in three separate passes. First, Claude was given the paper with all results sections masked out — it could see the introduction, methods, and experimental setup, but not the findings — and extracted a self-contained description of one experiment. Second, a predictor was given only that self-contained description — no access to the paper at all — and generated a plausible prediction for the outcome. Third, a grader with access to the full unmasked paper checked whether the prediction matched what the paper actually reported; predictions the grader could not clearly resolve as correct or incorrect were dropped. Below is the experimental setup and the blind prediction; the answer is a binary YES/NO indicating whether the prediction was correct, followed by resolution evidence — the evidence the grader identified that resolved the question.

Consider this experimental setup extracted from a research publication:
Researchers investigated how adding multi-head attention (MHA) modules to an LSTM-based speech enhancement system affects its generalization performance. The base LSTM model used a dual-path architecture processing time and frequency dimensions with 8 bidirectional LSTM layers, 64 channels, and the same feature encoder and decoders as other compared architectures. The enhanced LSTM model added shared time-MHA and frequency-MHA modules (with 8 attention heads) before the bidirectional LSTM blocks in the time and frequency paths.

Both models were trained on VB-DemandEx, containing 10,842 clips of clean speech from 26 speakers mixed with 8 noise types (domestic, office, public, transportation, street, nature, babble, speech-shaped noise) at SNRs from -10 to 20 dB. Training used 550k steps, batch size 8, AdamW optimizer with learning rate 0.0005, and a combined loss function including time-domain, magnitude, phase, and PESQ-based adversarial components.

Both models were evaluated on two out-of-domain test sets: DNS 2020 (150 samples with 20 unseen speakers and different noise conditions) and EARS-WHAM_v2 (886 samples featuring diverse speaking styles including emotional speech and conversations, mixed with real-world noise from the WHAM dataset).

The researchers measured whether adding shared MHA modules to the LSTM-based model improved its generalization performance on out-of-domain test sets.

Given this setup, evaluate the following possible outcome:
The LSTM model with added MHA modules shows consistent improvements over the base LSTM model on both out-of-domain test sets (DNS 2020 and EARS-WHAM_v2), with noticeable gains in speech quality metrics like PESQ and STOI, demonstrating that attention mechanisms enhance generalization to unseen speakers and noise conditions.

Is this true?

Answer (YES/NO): YES